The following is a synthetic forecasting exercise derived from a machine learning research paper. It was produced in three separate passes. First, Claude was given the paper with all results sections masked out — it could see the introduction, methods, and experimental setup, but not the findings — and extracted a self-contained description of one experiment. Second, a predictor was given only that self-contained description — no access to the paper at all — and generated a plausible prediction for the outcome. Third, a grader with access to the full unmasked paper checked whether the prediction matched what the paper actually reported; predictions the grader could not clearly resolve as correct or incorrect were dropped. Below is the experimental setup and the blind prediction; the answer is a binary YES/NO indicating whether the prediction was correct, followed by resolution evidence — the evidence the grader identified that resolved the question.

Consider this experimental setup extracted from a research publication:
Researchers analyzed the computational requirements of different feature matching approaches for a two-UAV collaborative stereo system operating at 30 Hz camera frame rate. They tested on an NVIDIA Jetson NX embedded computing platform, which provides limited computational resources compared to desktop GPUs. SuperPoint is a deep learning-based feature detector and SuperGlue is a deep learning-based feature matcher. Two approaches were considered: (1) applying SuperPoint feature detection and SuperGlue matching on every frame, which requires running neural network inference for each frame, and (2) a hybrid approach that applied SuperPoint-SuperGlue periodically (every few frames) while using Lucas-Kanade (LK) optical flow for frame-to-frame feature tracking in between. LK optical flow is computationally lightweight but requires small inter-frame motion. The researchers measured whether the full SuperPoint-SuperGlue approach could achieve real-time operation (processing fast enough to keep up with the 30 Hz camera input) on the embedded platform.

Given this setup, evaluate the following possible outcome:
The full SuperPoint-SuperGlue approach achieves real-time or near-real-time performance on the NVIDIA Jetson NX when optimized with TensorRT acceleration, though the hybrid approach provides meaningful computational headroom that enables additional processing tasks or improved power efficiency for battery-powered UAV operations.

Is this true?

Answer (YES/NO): NO